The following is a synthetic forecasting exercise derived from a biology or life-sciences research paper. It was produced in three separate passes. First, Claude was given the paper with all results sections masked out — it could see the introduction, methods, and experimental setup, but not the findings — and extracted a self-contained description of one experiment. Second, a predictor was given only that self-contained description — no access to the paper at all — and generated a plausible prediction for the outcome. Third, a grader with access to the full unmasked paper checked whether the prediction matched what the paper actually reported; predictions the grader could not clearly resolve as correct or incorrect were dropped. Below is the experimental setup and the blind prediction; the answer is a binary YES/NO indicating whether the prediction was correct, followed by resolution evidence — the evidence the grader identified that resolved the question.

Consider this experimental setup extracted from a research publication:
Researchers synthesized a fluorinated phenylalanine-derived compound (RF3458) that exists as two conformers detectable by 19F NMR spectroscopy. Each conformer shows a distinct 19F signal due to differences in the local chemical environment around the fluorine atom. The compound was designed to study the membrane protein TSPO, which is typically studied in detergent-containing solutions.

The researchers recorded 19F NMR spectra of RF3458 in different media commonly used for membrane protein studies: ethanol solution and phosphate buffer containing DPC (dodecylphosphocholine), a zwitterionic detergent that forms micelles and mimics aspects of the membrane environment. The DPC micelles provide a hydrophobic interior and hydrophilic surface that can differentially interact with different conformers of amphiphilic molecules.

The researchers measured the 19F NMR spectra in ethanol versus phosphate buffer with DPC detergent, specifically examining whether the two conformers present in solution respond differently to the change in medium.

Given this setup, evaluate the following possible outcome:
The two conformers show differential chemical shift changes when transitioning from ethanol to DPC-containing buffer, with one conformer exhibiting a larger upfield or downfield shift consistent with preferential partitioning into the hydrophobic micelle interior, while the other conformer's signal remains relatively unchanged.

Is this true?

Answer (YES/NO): NO